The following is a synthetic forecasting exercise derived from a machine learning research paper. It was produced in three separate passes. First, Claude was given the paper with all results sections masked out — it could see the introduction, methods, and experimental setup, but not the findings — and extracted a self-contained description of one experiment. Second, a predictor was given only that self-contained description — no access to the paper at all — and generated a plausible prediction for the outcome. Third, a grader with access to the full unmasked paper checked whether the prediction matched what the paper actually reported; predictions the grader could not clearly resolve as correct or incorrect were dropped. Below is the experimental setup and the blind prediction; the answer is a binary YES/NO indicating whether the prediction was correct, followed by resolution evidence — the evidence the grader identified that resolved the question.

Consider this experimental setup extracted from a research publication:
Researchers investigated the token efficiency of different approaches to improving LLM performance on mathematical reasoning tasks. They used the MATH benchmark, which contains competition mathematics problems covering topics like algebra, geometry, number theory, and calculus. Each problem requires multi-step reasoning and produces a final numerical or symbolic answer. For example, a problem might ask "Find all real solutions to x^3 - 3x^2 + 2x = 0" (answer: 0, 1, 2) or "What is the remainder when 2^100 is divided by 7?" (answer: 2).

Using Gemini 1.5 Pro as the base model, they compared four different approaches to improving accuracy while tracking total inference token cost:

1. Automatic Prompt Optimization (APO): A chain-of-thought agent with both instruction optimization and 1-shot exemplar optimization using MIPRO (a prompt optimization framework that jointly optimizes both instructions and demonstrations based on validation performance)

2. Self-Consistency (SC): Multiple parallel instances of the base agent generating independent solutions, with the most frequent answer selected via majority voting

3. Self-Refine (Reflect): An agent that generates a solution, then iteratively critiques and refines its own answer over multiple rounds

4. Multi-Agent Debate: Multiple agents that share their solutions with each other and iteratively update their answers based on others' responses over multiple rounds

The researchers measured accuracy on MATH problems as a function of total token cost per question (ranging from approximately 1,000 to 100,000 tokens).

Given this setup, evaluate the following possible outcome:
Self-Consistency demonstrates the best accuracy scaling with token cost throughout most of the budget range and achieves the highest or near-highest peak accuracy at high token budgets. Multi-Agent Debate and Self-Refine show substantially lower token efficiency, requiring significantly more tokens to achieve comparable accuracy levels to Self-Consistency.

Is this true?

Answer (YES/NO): NO